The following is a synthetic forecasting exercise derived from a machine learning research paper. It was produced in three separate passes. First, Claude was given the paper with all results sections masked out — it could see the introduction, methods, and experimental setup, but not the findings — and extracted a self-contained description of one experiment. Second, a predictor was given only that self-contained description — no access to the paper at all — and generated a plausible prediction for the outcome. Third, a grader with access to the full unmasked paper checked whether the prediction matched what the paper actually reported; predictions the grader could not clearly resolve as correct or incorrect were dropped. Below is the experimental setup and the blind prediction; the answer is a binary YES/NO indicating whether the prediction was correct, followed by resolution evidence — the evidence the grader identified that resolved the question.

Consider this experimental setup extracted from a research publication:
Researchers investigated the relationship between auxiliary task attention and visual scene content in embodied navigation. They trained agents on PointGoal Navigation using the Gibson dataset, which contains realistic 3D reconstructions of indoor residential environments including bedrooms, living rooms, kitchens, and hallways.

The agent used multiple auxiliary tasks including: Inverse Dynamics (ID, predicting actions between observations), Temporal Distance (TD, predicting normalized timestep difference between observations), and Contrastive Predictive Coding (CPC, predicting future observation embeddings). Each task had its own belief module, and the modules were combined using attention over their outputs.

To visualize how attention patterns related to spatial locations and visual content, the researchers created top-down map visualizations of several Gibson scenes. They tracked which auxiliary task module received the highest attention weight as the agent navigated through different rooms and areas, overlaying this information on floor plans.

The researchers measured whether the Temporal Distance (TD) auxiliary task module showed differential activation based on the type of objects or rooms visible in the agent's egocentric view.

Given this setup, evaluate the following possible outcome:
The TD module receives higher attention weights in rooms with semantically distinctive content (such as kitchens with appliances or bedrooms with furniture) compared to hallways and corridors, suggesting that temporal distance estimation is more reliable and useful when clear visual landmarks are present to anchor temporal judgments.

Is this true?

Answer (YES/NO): YES